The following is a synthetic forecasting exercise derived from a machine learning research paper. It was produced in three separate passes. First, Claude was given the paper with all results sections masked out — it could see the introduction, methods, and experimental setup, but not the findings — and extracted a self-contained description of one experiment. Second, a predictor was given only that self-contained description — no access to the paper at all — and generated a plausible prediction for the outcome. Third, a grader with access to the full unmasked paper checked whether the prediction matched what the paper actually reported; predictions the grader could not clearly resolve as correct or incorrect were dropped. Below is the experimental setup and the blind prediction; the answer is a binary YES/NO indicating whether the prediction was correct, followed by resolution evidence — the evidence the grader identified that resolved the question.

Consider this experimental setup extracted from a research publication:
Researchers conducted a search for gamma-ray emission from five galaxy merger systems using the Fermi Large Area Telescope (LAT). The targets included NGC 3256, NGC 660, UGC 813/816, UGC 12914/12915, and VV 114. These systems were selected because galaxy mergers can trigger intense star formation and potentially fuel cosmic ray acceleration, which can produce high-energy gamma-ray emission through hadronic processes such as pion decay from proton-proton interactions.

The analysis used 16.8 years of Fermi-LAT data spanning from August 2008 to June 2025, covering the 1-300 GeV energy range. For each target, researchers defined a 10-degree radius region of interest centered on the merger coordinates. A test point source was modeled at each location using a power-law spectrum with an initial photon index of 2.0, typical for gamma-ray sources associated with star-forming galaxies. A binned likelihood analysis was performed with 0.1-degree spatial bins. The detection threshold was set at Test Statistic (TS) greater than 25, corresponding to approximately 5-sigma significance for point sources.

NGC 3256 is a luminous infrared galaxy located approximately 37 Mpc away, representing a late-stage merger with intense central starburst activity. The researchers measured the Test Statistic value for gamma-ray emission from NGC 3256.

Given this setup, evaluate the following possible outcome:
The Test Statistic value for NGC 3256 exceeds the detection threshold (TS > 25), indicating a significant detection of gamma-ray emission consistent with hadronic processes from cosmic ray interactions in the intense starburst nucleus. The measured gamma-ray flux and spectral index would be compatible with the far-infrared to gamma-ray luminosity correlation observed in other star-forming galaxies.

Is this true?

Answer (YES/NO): NO